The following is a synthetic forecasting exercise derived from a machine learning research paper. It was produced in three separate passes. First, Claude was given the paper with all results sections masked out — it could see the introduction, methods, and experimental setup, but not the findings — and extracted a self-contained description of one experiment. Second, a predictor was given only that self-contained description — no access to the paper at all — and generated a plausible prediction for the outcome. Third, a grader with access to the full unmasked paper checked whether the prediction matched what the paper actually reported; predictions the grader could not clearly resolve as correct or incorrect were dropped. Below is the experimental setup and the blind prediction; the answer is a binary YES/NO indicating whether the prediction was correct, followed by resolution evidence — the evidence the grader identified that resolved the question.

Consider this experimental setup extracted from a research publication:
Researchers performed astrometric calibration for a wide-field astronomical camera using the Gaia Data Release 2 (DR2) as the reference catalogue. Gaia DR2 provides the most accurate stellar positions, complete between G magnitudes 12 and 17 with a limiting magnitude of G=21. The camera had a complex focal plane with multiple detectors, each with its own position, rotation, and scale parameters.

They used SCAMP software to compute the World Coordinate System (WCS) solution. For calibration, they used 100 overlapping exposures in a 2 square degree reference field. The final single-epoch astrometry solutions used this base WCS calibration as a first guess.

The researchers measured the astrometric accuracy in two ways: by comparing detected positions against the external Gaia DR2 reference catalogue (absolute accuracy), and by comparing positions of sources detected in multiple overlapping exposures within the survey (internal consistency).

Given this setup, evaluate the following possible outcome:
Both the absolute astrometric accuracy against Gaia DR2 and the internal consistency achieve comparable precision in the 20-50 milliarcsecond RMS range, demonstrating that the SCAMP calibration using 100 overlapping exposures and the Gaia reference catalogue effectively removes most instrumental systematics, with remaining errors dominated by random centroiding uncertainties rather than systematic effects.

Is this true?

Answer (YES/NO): NO